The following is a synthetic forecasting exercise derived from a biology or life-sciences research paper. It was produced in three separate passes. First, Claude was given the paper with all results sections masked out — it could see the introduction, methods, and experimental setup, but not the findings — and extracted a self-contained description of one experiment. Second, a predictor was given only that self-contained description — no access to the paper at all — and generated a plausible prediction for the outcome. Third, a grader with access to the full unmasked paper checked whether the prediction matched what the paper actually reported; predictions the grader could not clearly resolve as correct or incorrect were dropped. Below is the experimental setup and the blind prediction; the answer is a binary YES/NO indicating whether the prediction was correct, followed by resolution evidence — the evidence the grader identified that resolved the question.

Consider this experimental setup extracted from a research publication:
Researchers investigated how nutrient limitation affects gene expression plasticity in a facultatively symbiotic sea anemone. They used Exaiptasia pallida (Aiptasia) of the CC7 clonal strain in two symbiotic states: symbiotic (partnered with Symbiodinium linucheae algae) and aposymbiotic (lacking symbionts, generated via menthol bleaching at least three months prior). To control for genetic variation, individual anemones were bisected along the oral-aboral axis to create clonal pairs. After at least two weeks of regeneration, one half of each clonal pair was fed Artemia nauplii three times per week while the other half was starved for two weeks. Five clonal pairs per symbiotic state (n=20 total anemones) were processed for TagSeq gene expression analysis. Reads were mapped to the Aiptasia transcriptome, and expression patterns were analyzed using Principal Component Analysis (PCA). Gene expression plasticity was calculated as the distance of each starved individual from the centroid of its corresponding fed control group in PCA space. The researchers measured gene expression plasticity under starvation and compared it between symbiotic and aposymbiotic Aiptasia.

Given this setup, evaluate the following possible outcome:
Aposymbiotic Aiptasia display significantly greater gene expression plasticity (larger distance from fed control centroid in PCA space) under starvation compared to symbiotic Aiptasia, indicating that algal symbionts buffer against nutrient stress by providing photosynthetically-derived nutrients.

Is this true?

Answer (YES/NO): YES